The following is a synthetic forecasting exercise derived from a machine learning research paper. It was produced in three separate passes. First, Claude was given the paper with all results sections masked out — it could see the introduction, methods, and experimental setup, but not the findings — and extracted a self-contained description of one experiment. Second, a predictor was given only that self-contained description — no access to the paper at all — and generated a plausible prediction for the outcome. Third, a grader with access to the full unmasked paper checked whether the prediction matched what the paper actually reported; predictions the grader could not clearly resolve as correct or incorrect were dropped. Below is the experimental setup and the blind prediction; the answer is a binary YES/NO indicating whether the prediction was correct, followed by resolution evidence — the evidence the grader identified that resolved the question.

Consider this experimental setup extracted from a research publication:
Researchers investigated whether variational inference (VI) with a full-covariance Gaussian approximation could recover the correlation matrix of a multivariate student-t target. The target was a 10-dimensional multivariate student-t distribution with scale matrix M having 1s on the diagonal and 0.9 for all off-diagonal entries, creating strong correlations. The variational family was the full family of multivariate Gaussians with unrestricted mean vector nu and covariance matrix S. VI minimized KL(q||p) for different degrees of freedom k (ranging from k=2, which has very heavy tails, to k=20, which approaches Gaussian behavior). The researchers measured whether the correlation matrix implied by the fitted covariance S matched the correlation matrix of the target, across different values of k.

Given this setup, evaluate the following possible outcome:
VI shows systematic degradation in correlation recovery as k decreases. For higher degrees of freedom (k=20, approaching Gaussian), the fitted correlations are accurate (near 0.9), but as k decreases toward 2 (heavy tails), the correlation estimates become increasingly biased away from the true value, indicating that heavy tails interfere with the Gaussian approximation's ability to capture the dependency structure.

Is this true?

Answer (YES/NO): NO